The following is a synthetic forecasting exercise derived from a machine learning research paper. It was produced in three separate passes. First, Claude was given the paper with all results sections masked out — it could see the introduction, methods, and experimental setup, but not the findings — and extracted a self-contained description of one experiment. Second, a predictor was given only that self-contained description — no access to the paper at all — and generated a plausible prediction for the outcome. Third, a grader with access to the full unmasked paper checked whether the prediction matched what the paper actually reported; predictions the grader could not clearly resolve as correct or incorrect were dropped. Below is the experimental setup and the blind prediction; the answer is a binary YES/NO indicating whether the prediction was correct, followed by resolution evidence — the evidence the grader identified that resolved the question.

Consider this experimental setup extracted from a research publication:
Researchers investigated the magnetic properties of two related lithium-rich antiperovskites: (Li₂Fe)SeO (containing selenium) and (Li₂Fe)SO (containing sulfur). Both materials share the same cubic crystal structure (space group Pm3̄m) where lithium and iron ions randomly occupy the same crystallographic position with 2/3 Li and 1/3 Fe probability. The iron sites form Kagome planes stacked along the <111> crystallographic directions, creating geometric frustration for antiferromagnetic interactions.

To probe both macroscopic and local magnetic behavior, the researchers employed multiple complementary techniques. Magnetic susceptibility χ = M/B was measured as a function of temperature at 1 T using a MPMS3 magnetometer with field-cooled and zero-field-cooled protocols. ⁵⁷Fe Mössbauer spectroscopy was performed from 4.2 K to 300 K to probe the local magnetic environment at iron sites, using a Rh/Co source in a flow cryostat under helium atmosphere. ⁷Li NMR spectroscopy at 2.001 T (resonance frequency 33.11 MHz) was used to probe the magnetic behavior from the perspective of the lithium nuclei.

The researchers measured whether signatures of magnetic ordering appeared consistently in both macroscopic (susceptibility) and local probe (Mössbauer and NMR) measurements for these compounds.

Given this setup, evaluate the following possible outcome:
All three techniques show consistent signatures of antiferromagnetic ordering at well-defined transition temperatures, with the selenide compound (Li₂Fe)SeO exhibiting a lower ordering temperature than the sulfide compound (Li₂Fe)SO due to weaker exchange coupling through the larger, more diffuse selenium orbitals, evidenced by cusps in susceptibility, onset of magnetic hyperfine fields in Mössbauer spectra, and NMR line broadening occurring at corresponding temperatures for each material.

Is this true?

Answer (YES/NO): NO